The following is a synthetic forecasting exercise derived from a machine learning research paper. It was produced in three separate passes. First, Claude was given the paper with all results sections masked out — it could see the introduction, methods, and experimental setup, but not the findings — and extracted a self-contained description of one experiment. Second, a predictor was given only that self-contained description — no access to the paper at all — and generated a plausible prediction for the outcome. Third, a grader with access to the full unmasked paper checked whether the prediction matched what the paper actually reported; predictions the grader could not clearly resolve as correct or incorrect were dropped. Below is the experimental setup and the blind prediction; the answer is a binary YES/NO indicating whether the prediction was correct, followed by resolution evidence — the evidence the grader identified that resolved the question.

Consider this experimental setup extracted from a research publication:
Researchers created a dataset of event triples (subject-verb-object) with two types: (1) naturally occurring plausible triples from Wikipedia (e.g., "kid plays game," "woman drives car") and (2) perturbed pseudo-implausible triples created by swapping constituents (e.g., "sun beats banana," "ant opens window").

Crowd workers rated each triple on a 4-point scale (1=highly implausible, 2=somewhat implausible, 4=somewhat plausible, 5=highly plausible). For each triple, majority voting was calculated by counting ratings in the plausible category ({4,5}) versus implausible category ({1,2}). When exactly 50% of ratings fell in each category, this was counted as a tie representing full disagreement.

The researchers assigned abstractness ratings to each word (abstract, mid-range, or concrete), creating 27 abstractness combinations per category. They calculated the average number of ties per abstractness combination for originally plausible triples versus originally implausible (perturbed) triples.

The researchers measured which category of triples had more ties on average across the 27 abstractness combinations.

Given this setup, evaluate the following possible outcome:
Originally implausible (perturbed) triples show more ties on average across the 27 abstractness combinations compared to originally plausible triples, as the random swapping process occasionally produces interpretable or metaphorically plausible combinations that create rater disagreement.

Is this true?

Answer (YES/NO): YES